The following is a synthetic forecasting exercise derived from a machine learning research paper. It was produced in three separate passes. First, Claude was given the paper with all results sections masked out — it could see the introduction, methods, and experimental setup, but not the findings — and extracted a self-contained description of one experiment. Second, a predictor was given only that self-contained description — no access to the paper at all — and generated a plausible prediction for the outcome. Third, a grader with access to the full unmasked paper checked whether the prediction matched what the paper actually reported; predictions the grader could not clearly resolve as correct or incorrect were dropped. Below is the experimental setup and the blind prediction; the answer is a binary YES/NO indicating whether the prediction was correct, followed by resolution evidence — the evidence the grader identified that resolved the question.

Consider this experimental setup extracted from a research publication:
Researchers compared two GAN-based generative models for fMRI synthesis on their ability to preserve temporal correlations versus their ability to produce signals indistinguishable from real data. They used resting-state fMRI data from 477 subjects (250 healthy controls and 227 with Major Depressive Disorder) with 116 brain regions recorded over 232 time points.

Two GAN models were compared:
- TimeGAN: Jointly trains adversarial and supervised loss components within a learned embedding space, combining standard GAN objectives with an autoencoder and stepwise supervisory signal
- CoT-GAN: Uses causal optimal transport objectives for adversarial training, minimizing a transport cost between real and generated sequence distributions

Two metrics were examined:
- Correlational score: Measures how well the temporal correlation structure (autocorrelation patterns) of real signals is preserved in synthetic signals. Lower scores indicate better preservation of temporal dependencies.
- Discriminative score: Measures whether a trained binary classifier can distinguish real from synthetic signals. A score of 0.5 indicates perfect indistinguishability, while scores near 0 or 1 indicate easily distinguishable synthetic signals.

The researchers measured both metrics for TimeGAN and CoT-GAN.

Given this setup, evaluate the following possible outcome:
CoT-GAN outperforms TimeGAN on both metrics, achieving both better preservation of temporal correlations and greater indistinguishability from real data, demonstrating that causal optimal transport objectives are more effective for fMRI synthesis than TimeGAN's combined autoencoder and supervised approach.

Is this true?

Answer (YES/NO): NO